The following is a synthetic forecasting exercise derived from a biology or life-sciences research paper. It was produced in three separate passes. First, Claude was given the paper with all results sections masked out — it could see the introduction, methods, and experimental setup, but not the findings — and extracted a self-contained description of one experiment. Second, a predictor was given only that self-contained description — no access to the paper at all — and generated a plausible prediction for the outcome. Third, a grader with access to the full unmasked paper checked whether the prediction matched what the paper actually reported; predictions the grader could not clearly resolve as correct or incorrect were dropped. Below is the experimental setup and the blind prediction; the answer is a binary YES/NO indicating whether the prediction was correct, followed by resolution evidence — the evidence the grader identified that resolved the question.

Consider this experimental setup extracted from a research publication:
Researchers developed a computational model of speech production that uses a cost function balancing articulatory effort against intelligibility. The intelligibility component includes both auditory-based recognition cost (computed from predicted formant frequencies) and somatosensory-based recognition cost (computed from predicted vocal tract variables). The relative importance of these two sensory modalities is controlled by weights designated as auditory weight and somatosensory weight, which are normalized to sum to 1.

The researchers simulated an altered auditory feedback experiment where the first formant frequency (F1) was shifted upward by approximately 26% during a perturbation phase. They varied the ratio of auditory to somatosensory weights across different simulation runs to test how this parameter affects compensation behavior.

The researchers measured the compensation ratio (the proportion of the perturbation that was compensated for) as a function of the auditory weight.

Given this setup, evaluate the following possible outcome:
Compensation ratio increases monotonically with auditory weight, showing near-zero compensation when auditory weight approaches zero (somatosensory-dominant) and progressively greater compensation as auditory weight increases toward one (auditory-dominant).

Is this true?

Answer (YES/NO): YES